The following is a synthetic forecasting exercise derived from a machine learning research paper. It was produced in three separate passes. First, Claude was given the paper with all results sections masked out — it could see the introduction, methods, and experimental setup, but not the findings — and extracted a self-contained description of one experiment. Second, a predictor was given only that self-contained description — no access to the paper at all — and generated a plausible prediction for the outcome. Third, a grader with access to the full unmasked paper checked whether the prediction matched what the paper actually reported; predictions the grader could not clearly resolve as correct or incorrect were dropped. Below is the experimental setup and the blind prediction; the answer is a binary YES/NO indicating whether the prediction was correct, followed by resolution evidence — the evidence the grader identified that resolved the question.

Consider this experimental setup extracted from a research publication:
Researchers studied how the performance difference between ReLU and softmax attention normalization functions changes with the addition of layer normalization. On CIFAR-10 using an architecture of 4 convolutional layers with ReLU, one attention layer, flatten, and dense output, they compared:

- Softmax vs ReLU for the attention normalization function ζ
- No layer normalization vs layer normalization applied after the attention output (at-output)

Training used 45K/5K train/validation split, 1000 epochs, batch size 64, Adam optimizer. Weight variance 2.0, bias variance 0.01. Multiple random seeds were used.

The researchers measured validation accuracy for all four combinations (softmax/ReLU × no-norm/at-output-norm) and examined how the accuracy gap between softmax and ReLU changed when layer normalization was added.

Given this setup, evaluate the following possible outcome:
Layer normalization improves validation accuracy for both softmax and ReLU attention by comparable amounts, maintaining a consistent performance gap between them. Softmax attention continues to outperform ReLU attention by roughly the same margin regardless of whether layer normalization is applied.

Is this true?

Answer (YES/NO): NO